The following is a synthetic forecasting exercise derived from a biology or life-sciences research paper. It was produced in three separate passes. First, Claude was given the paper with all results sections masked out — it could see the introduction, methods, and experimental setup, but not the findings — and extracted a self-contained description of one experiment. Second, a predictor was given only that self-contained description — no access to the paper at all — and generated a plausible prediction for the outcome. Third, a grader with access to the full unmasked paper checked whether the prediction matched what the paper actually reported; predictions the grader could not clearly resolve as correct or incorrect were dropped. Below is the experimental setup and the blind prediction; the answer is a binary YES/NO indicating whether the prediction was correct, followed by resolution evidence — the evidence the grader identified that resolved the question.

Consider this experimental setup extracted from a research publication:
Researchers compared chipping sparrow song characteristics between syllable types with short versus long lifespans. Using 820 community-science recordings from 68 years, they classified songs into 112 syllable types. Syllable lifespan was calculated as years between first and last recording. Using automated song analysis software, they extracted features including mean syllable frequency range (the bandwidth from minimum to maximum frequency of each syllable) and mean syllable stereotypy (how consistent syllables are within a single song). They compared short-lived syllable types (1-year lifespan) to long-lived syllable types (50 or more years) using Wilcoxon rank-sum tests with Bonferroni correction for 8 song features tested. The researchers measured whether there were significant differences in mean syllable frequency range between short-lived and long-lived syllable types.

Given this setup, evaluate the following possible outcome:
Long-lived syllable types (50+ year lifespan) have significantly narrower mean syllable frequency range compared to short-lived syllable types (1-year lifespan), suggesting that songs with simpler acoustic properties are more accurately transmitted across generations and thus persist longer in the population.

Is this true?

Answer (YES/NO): NO